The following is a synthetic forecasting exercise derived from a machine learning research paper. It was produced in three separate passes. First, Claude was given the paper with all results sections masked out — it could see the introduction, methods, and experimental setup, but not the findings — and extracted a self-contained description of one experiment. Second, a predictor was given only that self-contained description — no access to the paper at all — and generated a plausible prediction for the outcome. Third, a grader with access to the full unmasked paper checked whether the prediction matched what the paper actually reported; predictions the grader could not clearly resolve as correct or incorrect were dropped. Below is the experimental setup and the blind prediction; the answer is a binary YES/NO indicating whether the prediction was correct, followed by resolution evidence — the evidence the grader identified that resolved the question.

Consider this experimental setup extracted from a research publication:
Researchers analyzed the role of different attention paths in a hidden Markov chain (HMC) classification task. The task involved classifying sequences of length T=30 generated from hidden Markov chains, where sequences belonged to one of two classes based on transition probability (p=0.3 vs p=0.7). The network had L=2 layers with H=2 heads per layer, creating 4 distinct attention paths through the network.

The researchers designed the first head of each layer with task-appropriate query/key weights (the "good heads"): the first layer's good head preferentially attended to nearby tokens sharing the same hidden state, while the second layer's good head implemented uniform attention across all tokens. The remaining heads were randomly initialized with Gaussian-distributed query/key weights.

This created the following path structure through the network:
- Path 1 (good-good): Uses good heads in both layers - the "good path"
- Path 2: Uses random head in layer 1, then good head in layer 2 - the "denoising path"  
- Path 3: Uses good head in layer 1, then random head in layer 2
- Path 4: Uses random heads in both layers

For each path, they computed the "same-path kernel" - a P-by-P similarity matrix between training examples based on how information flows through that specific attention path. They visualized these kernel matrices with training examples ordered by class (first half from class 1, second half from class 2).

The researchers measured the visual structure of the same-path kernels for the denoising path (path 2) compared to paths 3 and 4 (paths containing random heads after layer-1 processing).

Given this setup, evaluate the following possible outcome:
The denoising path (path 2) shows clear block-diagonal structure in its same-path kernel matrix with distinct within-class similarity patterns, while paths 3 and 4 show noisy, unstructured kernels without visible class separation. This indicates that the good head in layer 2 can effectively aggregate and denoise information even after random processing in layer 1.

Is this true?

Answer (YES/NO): NO